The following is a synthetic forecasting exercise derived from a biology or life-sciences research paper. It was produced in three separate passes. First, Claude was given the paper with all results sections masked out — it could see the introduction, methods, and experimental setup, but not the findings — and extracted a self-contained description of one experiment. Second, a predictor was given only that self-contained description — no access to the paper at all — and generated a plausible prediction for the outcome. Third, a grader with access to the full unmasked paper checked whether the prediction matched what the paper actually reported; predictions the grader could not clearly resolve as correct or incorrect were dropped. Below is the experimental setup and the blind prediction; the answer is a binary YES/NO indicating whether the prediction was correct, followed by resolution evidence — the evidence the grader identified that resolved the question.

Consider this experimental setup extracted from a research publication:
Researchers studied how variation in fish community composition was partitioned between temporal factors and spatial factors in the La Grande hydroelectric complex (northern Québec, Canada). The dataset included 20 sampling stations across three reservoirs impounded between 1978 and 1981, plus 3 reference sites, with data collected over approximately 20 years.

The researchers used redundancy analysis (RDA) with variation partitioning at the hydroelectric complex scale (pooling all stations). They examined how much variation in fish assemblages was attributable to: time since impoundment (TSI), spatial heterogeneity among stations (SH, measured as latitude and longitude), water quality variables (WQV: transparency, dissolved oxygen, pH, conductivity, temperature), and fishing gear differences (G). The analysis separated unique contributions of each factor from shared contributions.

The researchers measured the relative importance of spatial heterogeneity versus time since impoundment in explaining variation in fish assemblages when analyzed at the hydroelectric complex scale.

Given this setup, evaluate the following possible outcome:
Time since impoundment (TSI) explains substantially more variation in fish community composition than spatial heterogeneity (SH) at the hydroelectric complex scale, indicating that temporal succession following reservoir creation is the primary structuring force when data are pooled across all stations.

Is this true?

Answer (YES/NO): NO